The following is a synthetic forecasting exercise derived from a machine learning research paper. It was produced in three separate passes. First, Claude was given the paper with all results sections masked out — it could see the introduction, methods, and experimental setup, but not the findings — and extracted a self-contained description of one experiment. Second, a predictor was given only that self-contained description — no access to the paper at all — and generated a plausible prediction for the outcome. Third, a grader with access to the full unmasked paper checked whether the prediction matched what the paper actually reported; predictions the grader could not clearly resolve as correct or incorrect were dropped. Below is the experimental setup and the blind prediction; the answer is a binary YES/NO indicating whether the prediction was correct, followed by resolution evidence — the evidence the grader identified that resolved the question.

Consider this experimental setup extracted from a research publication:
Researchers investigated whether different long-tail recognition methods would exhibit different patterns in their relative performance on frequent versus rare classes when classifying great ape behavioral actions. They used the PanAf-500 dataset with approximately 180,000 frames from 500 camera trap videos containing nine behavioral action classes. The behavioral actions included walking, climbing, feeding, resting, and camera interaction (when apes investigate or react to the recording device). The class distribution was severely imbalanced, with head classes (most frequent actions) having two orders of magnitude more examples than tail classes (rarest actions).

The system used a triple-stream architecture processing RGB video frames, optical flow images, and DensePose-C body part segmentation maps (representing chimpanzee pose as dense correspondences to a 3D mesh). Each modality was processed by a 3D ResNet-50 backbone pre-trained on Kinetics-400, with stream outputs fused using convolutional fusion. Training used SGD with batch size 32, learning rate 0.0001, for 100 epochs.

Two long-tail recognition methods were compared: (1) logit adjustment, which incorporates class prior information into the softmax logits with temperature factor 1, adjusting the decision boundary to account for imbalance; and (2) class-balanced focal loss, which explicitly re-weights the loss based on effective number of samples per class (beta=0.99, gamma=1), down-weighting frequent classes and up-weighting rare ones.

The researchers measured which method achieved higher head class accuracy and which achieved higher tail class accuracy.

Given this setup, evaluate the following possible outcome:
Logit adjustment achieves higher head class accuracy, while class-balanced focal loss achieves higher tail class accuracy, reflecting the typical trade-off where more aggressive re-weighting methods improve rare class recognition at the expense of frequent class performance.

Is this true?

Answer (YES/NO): YES